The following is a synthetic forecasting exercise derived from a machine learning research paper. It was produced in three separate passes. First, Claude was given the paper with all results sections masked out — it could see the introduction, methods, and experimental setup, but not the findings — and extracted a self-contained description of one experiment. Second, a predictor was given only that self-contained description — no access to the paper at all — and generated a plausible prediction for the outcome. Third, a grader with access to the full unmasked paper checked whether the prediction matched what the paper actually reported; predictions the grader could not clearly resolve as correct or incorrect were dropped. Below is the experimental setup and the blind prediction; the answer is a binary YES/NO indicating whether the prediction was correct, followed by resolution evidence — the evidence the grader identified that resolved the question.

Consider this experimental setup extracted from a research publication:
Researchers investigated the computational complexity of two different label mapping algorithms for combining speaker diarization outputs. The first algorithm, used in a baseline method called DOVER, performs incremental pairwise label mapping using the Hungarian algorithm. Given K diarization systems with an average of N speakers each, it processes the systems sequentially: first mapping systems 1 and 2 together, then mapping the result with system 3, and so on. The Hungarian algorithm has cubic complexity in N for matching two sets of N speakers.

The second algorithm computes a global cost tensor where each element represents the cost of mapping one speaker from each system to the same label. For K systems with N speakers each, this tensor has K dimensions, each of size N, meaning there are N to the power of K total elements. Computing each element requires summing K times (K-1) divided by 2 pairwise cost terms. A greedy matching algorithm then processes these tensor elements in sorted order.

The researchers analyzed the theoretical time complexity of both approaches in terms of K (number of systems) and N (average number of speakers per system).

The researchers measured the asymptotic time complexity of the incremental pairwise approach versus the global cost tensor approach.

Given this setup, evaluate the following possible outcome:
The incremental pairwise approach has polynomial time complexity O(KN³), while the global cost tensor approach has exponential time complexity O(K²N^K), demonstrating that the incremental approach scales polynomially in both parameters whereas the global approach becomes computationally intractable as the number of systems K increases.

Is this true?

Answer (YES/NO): NO